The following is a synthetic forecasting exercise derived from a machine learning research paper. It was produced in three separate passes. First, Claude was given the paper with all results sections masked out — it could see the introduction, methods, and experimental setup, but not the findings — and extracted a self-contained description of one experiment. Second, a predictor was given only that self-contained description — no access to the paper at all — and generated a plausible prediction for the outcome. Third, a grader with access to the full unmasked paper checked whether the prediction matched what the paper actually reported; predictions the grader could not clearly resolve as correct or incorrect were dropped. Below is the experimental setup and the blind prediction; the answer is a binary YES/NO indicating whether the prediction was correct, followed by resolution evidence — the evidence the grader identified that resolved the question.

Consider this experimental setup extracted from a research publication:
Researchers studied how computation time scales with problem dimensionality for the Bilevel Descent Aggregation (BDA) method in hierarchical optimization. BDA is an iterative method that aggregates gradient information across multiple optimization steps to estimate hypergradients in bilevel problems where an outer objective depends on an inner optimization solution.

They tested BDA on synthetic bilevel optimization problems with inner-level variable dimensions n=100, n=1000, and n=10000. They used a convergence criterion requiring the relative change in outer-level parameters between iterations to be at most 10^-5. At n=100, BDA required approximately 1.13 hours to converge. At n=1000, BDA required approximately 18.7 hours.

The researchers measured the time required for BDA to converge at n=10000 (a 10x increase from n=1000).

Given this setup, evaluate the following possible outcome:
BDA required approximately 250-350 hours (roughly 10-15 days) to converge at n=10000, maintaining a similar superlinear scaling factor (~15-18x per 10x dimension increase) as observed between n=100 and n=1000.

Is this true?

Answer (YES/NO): YES